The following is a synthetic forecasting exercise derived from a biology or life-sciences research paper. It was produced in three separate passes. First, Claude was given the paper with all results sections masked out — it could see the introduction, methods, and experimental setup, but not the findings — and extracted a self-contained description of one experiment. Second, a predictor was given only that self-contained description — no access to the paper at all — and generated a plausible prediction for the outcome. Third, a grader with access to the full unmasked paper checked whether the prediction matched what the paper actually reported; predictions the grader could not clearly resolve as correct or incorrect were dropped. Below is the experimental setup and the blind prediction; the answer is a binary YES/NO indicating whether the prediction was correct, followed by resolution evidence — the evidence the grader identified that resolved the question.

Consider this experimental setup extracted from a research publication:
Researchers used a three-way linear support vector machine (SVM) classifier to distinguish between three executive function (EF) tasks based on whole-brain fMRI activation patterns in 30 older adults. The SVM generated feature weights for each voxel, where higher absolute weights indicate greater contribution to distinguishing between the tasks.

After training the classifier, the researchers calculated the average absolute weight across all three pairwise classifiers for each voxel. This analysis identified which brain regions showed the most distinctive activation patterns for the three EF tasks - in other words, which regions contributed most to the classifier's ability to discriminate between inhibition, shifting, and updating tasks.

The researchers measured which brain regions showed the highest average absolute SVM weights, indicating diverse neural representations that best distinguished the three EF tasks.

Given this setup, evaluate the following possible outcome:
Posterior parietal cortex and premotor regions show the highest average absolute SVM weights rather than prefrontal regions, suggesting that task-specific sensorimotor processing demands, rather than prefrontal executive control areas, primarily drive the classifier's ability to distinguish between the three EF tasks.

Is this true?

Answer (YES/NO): NO